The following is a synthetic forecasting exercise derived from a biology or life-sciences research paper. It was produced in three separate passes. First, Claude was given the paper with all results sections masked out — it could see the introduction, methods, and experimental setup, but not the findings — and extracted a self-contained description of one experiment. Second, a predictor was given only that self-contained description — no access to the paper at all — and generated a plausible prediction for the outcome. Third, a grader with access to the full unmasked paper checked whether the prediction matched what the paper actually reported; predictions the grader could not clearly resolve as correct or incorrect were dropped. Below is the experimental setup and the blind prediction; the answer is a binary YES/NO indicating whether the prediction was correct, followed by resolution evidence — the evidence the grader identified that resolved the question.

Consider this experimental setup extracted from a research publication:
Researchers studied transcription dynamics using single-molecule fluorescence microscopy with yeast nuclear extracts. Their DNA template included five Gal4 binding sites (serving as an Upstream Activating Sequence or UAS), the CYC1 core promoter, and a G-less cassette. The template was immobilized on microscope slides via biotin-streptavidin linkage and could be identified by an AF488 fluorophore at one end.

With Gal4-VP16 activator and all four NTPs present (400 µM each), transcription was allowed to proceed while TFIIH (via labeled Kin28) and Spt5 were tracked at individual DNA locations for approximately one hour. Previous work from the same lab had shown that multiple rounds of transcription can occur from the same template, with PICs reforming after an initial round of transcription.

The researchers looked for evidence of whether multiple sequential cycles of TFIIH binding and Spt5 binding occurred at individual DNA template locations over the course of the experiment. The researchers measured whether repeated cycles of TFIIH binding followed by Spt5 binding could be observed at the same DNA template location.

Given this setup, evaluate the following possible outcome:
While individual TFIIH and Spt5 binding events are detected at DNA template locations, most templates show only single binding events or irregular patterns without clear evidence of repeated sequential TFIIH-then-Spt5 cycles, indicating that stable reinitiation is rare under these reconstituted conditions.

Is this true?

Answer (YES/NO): NO